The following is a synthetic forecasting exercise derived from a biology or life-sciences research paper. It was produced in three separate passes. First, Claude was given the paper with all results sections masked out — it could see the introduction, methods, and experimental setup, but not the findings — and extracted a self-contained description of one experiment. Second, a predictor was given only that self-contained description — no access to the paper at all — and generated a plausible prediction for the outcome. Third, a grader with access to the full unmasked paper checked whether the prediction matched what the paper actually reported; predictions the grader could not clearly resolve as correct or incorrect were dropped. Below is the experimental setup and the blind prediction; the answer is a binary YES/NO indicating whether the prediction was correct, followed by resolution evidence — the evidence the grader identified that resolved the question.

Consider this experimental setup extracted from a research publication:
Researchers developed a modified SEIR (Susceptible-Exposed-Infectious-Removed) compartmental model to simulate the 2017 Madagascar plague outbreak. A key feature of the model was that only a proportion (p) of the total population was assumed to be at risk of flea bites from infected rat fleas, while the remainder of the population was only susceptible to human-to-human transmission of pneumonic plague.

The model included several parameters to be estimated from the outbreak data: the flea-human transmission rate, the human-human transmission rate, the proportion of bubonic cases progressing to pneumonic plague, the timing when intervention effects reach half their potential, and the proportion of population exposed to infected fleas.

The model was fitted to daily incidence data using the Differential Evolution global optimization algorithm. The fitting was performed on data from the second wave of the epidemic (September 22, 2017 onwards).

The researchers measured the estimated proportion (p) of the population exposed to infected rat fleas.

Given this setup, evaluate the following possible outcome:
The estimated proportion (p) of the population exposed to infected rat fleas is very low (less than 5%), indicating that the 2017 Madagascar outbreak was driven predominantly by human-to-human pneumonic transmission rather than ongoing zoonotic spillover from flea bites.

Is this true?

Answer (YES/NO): NO